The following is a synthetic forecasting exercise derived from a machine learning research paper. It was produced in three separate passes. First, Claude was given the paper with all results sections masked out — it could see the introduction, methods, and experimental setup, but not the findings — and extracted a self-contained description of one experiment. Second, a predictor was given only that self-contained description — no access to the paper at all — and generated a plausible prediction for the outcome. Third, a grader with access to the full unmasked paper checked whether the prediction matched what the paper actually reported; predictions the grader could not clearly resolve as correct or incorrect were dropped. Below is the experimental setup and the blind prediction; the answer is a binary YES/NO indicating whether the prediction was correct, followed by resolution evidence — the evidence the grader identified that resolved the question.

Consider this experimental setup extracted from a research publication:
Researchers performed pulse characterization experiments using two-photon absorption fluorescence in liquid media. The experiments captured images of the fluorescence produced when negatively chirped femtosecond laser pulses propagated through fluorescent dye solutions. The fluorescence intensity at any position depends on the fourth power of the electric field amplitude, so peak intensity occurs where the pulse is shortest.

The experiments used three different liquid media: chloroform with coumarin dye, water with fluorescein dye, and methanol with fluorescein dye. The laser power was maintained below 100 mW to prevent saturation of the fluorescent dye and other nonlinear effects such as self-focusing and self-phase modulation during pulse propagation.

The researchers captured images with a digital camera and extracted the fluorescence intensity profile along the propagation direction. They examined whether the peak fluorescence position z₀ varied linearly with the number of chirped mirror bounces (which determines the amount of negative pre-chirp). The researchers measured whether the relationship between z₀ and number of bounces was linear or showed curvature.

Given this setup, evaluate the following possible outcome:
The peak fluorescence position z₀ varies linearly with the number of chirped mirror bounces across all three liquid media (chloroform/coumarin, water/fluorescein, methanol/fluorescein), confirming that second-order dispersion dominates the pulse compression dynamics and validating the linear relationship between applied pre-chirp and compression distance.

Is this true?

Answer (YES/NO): YES